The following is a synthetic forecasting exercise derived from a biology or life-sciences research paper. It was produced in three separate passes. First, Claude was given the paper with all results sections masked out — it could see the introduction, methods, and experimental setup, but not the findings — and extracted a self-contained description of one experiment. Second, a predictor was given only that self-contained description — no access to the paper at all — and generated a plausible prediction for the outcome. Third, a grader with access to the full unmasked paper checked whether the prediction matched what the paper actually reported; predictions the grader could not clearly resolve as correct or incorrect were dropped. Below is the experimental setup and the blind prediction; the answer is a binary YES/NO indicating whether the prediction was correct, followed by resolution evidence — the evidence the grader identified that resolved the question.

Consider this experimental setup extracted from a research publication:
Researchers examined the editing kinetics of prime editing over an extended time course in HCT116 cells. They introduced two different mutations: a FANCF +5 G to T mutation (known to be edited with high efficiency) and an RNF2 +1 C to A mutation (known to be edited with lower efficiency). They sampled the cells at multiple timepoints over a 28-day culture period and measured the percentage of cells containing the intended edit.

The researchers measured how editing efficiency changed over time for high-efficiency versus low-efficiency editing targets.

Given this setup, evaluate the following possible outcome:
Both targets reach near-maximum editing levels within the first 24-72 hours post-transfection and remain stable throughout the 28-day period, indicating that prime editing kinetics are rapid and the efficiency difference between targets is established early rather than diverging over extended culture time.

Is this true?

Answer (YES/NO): NO